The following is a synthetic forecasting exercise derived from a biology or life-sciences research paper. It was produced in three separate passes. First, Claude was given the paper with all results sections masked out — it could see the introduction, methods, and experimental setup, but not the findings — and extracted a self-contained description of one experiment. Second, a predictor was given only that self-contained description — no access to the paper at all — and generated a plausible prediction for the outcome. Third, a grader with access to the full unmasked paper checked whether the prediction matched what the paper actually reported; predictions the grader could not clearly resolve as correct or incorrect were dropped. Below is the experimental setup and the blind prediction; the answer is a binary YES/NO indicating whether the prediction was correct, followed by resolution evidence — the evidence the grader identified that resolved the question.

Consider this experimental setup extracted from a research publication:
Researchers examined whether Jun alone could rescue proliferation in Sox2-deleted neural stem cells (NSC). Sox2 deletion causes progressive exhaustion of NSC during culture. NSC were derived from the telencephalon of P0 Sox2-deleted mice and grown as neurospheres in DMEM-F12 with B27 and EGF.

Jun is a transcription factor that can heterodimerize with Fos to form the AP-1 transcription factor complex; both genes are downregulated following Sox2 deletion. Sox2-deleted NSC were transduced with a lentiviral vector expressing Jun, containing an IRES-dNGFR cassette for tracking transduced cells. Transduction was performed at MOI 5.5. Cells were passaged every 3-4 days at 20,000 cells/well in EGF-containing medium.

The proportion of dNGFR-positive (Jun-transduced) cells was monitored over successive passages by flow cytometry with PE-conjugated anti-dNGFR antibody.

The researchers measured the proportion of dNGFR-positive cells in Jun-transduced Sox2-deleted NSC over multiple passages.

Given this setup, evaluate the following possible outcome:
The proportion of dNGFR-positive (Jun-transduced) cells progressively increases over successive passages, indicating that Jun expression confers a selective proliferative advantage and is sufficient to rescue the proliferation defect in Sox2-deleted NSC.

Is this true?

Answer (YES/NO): NO